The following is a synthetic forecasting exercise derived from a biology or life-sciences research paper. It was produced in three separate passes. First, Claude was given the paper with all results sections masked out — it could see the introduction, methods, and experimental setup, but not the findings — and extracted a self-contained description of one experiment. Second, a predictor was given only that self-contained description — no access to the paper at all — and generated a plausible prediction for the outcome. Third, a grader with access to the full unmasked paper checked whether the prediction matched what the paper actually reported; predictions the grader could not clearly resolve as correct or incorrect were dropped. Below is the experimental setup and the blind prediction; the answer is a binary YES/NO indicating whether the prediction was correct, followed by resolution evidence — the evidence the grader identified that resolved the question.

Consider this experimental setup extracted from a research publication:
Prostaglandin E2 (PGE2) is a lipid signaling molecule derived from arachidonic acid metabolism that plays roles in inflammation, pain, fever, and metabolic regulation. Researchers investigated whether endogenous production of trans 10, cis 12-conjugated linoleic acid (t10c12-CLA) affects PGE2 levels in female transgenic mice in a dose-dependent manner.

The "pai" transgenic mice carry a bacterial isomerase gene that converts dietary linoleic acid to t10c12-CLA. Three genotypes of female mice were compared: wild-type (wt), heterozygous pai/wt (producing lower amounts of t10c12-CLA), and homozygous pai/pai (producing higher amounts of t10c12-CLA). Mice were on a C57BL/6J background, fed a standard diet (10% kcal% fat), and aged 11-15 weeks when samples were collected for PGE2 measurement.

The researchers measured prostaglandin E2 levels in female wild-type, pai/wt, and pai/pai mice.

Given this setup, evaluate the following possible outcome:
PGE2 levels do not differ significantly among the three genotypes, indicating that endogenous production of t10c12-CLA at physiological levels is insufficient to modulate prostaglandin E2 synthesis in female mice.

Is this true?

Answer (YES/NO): NO